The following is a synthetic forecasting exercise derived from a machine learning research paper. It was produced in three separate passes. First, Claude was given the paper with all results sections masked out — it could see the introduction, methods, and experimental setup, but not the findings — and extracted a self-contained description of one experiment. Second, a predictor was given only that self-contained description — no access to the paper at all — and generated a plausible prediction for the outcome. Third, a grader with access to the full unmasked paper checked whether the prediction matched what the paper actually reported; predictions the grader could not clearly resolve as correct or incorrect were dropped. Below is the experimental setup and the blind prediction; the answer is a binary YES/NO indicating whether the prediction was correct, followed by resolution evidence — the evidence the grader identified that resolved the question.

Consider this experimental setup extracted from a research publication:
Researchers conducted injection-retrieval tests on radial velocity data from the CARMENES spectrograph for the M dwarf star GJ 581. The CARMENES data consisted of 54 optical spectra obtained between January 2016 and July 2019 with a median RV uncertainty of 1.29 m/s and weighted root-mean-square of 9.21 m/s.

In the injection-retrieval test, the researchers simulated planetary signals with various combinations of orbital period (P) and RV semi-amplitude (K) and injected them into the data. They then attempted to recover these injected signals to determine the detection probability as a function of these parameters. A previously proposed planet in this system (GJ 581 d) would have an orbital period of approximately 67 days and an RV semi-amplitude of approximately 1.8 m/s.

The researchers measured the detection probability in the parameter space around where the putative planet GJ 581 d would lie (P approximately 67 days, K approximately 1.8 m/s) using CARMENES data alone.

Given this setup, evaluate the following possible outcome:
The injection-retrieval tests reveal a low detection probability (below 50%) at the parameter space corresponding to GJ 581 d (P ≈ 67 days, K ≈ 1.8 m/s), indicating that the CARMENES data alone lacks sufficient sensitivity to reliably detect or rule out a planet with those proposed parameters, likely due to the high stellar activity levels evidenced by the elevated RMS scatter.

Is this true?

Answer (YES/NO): NO